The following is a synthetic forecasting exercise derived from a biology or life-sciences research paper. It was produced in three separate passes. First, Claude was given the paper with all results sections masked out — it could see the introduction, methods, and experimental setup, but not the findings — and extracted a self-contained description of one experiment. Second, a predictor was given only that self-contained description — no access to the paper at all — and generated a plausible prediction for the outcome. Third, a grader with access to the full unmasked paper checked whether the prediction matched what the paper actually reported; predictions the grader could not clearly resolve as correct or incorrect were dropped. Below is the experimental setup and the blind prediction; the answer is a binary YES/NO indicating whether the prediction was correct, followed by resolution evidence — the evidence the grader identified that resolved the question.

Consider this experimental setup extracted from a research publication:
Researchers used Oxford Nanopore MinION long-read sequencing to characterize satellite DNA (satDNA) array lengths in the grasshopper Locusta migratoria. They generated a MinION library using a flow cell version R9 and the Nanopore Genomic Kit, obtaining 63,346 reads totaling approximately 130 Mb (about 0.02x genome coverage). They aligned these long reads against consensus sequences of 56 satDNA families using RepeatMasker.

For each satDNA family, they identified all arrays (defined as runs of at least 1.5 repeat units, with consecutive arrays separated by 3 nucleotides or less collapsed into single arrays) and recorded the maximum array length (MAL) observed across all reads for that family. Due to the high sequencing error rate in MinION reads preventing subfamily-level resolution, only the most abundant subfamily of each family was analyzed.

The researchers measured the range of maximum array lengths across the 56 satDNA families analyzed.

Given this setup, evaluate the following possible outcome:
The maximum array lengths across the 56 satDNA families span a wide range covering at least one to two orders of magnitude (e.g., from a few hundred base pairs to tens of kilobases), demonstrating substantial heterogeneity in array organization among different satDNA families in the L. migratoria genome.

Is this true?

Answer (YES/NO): YES